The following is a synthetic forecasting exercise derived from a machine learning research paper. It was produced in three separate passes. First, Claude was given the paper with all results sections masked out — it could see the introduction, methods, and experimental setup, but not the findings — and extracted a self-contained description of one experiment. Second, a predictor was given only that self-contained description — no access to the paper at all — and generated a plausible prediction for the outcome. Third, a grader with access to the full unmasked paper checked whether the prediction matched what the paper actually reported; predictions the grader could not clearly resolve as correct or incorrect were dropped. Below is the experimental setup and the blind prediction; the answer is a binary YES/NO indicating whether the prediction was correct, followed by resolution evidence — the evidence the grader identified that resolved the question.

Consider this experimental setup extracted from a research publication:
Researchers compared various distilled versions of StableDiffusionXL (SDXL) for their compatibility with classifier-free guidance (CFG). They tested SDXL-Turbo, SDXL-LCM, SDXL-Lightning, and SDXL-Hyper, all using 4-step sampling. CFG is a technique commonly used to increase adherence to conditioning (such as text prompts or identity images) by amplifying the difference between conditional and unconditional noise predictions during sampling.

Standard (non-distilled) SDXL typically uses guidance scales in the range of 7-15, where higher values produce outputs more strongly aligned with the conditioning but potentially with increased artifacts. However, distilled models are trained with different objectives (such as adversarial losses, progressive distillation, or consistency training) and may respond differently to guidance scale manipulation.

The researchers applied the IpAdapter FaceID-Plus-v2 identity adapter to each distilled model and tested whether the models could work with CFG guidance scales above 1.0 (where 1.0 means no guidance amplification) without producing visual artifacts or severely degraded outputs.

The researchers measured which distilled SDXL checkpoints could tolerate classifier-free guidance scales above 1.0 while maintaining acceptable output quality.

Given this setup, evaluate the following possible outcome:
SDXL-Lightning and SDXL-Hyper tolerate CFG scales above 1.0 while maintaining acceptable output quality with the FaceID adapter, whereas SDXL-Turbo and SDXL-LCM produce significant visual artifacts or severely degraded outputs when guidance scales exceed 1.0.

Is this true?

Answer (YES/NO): NO